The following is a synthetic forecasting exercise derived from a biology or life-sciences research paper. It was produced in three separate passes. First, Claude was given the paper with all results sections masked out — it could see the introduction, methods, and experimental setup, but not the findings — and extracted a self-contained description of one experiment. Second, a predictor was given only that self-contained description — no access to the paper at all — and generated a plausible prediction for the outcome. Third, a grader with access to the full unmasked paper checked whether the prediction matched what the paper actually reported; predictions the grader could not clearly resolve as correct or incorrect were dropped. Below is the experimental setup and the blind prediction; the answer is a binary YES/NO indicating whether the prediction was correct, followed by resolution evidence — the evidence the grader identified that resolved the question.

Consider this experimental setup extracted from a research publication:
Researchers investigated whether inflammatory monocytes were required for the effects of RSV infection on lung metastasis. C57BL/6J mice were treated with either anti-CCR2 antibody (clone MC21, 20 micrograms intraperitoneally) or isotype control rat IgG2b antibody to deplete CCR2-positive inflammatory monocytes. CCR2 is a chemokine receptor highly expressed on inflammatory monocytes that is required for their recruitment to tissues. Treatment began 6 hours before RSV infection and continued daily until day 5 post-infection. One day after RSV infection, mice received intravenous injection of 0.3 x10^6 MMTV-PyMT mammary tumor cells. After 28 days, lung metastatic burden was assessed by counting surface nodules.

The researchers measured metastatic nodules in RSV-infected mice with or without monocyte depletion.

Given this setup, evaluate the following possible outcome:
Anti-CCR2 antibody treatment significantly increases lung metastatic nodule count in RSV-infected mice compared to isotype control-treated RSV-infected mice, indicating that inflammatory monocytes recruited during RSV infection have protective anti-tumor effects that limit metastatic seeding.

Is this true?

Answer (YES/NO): NO